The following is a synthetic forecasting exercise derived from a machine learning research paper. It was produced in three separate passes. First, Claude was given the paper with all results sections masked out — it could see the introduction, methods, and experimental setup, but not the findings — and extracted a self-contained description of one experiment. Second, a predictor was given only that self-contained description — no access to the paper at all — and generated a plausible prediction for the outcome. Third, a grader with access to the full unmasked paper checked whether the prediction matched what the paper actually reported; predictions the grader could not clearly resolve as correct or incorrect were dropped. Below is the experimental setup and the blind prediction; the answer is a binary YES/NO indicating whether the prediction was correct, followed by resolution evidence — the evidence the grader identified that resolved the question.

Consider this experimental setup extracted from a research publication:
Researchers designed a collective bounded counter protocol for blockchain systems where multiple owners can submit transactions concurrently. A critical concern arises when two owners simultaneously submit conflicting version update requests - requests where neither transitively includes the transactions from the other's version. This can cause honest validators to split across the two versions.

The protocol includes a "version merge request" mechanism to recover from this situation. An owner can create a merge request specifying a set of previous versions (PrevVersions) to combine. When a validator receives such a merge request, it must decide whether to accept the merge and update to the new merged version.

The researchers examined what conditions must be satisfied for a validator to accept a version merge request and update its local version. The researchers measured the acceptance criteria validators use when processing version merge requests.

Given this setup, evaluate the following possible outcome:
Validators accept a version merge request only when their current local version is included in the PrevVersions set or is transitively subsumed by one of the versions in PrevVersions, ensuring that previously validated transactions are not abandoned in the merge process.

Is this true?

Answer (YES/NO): NO